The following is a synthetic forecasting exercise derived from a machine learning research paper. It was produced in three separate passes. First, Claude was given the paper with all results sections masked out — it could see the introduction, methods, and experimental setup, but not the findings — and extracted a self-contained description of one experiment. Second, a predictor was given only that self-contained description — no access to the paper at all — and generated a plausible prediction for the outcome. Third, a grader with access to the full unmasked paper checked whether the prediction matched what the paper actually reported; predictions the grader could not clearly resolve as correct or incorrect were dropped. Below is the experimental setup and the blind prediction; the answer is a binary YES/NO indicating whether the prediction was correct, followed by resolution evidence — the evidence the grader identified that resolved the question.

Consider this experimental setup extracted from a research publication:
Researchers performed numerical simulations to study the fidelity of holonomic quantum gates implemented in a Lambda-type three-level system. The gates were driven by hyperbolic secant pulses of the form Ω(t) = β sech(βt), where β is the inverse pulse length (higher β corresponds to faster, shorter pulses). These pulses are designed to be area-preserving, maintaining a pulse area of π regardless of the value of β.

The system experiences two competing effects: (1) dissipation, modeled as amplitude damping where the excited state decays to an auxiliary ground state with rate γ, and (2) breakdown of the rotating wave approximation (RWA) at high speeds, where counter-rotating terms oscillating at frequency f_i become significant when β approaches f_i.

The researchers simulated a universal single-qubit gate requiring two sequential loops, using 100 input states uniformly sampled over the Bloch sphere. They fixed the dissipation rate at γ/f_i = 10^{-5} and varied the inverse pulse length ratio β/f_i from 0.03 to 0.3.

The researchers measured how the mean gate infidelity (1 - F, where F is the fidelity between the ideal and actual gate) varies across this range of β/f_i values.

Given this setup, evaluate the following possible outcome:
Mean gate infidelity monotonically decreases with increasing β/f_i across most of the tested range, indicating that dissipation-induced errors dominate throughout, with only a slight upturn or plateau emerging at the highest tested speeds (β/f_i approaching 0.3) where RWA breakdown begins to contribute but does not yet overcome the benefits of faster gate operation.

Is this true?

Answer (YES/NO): NO